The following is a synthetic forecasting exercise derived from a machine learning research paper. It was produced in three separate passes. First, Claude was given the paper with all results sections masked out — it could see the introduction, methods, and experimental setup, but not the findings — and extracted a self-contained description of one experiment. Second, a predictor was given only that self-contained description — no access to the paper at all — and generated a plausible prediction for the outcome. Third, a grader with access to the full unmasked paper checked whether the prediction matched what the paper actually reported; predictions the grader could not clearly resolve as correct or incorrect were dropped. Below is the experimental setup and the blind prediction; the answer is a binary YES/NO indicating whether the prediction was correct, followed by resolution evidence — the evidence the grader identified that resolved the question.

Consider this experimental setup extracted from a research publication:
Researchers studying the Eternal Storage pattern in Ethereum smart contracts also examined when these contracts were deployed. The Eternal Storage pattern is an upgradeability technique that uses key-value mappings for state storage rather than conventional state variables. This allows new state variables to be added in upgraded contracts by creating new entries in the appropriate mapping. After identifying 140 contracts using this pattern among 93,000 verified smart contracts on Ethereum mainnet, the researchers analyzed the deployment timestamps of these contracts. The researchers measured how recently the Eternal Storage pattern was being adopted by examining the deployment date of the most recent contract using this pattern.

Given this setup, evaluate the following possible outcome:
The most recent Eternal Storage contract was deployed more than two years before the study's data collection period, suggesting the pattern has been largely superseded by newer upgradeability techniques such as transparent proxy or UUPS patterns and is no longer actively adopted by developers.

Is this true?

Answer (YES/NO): YES